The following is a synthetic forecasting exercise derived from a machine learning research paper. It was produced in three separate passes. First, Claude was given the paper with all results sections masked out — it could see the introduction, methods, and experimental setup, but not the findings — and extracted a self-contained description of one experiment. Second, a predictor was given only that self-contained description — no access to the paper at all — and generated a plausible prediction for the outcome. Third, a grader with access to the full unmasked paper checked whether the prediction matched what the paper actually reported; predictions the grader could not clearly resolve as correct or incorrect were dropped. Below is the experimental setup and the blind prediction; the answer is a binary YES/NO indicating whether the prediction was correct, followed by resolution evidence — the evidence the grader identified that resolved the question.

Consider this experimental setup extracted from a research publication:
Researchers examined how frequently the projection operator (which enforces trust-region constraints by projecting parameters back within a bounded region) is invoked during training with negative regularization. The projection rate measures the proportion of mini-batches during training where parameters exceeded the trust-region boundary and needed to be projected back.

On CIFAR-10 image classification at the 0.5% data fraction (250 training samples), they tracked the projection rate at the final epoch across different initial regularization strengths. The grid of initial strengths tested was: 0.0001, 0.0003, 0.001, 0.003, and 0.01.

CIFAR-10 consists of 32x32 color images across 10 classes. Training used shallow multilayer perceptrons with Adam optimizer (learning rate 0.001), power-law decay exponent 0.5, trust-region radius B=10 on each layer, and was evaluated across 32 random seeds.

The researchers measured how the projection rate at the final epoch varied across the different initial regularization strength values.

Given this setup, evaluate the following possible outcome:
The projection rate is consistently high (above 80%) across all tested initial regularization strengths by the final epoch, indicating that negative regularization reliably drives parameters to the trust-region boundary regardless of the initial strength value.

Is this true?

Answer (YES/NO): YES